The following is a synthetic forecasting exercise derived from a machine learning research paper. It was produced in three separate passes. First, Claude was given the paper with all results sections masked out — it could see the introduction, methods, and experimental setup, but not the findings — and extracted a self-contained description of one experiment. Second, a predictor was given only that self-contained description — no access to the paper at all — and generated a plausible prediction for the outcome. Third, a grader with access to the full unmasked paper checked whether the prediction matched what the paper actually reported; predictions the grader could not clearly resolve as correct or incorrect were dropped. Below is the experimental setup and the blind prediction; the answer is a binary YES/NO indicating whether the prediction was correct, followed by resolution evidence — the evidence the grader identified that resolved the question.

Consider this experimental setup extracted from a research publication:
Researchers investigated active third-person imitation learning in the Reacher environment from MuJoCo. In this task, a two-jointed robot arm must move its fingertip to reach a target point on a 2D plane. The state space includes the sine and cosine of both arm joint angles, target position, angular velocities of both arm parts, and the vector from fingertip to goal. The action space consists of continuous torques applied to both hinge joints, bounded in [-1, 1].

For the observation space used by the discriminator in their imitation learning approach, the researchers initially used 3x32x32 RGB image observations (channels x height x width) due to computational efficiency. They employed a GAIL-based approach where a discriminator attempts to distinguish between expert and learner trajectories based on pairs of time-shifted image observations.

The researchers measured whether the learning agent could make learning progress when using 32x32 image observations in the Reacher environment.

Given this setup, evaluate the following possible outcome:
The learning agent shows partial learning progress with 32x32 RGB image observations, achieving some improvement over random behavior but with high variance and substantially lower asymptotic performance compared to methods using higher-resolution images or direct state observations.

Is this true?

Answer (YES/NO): NO